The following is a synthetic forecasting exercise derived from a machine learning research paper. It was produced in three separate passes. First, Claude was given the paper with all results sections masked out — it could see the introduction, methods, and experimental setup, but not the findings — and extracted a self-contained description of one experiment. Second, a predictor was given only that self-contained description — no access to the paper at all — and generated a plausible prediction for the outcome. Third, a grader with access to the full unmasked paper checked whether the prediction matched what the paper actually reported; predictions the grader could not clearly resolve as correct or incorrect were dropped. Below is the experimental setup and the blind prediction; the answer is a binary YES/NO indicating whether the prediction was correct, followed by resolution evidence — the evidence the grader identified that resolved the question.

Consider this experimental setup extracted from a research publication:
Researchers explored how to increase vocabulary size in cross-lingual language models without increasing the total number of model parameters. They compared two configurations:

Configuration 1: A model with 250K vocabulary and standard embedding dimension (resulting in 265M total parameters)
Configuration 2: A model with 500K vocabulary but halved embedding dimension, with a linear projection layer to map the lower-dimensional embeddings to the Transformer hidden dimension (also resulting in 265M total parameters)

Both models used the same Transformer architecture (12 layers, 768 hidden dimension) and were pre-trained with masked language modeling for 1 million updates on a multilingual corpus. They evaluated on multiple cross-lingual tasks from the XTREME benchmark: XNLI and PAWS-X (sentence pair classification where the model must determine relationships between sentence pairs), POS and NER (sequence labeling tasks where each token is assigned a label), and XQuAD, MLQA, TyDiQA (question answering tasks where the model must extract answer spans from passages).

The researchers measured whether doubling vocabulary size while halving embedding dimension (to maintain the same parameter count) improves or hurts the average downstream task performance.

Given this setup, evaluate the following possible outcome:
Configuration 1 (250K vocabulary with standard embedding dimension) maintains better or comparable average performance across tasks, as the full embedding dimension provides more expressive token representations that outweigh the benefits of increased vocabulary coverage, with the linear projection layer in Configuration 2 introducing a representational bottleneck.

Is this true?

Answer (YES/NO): NO